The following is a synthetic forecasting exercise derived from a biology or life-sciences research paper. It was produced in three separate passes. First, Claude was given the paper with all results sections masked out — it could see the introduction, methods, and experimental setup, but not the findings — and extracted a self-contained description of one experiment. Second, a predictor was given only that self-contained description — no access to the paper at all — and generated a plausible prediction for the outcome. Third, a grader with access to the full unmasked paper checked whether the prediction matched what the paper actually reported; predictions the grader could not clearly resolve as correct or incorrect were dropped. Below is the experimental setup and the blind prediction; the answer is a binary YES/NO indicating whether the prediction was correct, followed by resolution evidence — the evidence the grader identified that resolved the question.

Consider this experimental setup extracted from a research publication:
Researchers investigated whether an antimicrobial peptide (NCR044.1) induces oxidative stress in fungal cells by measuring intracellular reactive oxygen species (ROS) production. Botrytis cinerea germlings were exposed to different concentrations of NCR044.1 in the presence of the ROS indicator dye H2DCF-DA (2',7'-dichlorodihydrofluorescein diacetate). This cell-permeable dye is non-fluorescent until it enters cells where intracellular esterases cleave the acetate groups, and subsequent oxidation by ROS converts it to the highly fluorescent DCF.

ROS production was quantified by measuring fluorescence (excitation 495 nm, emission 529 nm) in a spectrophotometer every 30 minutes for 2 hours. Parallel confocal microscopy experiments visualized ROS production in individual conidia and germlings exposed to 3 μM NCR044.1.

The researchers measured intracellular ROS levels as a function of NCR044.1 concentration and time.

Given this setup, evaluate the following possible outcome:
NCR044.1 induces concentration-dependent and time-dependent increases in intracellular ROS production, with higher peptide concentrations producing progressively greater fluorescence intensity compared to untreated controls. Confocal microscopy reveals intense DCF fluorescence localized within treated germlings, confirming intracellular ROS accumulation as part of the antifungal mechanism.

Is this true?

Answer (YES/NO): YES